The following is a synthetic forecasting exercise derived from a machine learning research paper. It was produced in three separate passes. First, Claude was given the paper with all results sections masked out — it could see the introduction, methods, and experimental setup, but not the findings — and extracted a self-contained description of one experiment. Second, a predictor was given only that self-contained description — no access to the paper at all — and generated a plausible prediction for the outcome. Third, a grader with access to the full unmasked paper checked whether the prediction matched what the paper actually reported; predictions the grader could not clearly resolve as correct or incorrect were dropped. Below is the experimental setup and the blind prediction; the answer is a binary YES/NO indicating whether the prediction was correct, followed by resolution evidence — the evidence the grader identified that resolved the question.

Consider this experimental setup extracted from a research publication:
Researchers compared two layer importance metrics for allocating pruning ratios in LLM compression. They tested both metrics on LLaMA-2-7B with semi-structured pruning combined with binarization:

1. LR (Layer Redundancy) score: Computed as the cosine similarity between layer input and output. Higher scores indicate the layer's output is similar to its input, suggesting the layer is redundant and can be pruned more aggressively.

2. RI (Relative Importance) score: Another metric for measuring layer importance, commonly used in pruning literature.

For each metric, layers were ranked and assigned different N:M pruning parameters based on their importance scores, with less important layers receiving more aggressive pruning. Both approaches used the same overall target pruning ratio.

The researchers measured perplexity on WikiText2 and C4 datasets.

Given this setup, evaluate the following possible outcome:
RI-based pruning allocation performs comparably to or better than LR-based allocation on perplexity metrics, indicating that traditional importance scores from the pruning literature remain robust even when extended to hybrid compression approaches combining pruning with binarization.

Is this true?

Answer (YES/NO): NO